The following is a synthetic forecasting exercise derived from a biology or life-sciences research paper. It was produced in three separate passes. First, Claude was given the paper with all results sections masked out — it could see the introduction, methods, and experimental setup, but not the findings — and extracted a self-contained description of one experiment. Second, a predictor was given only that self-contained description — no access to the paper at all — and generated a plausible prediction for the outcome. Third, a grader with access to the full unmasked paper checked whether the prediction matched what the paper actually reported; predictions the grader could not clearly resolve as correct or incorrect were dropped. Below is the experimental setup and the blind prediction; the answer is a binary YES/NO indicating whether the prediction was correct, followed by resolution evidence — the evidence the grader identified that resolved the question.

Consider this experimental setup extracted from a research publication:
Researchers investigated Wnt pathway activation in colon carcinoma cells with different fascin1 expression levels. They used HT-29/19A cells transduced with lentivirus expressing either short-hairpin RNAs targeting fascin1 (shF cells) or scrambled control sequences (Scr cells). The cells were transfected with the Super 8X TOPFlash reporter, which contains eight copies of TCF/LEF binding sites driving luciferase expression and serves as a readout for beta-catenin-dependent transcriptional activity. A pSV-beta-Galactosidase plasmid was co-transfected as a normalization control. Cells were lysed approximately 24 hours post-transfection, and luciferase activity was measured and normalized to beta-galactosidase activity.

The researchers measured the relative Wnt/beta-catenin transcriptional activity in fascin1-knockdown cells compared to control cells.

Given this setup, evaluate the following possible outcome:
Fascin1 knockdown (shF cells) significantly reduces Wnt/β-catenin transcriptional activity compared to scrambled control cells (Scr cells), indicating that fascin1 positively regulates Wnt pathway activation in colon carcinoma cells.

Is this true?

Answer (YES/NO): YES